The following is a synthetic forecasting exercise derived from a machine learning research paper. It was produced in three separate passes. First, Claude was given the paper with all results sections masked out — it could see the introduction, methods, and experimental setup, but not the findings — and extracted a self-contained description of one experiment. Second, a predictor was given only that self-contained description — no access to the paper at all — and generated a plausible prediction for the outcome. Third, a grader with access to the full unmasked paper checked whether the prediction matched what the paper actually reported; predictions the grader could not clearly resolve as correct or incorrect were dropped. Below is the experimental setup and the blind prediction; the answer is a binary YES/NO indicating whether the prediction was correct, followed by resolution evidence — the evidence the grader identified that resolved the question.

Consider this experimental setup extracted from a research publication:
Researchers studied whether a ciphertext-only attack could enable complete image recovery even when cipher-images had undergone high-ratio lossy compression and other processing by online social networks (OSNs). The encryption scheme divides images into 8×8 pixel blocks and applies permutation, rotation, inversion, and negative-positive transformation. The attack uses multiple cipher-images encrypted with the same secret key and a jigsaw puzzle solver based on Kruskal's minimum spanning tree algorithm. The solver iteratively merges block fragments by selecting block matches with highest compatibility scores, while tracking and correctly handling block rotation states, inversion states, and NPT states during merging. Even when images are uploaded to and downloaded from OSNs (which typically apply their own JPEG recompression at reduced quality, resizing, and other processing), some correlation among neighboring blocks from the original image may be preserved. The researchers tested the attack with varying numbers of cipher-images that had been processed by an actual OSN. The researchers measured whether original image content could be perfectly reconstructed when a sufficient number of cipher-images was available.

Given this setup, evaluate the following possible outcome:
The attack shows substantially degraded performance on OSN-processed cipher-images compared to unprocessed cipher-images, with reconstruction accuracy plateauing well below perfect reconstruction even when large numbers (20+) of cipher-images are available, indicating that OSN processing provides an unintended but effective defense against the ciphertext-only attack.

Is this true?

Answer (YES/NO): NO